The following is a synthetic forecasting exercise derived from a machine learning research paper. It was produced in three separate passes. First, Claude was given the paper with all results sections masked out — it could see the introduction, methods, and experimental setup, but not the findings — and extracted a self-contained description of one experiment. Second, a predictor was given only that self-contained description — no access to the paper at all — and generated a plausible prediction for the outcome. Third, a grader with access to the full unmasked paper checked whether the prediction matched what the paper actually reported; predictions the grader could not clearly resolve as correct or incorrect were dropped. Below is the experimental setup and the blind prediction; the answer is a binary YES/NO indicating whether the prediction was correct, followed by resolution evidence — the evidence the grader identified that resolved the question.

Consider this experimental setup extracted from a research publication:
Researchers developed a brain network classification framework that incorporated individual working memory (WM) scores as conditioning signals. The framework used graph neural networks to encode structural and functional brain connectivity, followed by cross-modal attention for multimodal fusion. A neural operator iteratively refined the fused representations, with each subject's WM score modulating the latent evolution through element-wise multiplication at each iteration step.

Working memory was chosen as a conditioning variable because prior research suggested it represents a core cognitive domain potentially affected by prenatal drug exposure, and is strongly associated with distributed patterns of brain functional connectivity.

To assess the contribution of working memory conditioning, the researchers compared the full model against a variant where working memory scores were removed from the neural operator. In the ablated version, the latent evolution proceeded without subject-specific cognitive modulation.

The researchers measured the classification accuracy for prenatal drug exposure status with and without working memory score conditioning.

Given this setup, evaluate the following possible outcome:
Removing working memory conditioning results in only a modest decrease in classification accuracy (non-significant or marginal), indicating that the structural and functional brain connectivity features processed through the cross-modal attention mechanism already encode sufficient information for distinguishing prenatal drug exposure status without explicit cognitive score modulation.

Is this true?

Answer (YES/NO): NO